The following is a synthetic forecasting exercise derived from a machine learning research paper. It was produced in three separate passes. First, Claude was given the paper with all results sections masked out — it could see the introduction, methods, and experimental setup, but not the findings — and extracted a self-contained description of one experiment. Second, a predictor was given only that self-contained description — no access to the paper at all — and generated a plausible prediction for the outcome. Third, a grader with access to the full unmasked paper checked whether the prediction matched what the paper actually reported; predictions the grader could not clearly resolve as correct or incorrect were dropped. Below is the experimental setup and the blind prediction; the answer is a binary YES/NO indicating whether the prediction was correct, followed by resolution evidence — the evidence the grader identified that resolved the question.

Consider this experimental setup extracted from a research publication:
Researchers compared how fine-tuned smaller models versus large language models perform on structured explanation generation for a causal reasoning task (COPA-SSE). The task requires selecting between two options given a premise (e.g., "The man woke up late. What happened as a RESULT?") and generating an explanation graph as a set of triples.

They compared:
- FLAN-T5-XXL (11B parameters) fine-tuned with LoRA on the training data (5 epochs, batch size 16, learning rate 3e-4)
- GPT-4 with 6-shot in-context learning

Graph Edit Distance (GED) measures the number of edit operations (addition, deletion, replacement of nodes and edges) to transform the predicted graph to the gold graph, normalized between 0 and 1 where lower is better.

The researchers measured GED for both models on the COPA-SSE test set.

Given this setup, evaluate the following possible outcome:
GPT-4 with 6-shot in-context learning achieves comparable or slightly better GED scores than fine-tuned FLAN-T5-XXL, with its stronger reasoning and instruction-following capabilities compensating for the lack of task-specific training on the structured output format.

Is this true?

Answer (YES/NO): NO